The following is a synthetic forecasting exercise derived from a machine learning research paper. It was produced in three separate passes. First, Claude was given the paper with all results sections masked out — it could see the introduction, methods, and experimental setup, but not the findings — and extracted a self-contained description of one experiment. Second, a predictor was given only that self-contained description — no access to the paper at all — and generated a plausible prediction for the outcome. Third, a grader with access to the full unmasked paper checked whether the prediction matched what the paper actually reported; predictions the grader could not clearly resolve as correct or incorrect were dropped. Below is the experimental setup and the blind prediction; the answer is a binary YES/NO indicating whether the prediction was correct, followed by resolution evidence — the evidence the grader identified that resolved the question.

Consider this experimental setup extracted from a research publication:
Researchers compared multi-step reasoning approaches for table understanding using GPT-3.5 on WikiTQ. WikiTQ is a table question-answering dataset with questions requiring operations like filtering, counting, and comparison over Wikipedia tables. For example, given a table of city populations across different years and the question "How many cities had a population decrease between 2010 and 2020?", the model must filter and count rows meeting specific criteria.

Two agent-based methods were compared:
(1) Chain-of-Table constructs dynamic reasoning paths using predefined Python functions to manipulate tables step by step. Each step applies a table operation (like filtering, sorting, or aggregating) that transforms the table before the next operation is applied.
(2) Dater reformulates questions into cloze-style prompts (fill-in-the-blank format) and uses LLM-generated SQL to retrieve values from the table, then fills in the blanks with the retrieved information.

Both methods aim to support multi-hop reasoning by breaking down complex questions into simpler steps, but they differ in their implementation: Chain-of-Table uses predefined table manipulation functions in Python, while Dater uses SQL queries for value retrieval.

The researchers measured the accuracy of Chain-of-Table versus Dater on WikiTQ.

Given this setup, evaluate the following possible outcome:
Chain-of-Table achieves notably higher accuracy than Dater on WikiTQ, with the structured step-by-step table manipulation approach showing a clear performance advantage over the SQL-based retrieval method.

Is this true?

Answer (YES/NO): YES